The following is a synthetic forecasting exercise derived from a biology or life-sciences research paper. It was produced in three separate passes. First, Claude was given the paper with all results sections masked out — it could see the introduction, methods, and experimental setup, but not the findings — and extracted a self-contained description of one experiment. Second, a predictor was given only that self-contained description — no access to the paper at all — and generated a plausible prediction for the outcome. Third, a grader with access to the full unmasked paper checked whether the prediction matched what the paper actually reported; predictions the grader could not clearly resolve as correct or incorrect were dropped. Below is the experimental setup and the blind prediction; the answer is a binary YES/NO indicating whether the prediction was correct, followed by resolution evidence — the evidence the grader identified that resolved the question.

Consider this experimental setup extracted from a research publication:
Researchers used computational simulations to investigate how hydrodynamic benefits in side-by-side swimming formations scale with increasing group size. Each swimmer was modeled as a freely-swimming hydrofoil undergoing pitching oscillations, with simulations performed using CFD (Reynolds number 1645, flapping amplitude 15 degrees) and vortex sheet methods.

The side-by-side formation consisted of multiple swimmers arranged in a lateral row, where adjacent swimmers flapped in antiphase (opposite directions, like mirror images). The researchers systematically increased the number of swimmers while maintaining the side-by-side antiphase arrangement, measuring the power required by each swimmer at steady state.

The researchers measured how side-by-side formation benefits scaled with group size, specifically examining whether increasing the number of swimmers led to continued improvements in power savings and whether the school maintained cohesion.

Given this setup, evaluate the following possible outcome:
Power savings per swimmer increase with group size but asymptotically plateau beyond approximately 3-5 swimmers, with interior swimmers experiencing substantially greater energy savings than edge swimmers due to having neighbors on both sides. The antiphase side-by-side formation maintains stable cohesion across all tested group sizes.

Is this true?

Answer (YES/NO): NO